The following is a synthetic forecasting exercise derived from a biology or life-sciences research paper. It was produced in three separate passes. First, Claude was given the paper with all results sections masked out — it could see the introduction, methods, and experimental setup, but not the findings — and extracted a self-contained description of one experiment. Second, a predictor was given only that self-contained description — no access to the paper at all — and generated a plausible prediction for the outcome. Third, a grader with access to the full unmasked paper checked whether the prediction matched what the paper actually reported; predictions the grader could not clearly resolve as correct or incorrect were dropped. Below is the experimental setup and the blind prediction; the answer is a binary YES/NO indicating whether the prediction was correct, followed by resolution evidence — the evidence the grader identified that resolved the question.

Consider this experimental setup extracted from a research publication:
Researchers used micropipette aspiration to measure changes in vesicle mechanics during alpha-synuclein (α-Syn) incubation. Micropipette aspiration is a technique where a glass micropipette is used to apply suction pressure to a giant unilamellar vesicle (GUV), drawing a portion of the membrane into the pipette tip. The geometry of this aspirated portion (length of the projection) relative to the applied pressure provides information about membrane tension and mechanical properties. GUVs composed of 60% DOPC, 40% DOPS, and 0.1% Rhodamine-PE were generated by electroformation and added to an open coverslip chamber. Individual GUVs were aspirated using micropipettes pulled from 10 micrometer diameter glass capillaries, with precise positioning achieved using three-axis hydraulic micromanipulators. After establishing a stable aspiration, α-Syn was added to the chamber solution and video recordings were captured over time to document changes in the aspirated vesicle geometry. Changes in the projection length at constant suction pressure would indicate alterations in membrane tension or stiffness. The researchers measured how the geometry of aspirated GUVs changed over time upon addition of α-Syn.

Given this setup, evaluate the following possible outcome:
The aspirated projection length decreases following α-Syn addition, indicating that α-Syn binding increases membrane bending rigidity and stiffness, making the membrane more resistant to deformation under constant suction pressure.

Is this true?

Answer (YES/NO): NO